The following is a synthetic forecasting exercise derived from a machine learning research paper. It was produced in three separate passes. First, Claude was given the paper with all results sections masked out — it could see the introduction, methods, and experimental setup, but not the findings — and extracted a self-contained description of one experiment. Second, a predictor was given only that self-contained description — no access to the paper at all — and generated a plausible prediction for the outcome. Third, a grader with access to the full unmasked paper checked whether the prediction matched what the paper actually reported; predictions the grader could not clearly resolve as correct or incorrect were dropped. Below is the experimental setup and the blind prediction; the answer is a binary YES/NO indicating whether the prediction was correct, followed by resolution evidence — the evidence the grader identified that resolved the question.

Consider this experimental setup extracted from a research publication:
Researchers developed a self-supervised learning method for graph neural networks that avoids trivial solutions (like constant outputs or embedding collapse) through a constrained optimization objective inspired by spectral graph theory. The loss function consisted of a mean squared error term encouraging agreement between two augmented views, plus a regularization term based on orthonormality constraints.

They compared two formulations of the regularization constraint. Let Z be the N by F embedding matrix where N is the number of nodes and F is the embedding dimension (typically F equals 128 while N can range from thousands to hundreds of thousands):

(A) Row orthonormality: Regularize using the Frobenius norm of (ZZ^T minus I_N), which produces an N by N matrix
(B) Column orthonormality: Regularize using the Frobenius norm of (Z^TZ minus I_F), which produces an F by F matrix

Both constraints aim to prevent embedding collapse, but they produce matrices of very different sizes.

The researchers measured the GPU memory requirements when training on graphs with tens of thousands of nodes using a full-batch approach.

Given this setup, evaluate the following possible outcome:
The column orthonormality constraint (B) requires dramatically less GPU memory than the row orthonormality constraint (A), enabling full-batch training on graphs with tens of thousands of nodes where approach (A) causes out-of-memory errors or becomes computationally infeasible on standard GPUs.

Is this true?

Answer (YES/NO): NO